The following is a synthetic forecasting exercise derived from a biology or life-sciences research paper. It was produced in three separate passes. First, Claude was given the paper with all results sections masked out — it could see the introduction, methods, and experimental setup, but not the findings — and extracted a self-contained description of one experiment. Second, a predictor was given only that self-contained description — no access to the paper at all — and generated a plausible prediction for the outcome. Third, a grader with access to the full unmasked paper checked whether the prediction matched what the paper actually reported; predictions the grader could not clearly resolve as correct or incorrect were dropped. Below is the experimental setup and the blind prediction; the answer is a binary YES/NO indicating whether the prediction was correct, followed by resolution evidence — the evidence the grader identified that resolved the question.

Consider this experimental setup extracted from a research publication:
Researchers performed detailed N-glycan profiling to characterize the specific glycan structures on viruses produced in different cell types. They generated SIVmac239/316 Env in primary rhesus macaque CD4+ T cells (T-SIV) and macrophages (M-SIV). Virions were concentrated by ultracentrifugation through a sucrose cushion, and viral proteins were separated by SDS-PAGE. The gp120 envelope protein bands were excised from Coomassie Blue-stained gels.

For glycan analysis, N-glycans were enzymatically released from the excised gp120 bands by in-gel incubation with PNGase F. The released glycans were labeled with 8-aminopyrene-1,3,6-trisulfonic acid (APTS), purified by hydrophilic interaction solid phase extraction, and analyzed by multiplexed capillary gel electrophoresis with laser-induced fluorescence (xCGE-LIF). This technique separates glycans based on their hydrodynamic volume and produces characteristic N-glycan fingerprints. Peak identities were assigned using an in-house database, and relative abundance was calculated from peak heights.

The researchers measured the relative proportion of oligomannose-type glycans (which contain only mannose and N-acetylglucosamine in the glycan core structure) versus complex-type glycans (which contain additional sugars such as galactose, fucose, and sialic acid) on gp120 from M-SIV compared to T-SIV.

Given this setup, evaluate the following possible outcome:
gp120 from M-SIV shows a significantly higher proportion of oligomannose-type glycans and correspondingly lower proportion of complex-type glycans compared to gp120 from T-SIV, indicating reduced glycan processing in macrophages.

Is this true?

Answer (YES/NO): NO